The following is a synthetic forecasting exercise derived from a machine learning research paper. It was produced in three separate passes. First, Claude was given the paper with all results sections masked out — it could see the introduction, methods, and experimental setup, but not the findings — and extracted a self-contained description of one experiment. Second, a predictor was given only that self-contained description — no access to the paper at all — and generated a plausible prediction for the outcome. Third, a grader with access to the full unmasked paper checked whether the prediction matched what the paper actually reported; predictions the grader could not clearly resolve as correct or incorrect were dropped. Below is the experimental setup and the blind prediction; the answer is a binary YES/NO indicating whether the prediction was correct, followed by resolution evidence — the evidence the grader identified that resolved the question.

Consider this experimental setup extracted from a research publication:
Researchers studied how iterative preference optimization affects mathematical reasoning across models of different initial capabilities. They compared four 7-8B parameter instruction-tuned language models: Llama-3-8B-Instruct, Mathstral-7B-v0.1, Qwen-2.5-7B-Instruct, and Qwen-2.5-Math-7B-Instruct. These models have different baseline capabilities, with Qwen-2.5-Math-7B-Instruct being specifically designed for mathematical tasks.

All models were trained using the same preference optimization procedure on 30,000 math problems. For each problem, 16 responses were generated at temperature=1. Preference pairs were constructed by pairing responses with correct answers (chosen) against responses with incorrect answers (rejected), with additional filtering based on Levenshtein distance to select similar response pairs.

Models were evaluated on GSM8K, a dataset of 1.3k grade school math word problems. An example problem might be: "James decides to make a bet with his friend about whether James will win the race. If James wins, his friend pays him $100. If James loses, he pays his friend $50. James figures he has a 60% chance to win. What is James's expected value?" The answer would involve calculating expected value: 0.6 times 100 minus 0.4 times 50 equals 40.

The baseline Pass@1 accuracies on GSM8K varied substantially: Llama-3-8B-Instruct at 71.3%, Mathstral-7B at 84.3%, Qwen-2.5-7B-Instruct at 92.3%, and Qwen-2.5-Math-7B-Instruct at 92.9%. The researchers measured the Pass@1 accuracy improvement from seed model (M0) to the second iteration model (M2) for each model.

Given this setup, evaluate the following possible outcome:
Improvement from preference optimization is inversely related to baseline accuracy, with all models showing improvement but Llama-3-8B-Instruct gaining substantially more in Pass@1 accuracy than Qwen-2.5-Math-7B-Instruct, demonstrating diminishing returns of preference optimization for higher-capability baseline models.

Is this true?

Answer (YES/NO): YES